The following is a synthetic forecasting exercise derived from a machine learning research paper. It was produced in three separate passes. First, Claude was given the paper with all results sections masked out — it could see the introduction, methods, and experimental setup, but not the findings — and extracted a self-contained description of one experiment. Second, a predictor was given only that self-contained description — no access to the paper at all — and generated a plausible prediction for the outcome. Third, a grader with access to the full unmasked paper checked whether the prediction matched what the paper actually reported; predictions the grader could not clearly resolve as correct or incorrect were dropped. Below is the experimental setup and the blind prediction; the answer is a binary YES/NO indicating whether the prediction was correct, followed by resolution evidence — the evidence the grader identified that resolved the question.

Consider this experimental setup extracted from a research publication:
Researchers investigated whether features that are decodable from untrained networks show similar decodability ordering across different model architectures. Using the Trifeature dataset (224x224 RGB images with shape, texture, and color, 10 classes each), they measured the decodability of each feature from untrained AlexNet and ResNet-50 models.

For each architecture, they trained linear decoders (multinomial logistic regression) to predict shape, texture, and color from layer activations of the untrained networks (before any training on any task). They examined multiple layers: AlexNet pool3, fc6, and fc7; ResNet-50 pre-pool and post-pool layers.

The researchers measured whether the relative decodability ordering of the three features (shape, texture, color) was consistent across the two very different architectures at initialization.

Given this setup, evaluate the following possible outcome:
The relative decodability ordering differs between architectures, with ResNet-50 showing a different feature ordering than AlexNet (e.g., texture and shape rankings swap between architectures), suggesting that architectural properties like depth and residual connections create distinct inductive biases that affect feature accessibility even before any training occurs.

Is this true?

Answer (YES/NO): NO